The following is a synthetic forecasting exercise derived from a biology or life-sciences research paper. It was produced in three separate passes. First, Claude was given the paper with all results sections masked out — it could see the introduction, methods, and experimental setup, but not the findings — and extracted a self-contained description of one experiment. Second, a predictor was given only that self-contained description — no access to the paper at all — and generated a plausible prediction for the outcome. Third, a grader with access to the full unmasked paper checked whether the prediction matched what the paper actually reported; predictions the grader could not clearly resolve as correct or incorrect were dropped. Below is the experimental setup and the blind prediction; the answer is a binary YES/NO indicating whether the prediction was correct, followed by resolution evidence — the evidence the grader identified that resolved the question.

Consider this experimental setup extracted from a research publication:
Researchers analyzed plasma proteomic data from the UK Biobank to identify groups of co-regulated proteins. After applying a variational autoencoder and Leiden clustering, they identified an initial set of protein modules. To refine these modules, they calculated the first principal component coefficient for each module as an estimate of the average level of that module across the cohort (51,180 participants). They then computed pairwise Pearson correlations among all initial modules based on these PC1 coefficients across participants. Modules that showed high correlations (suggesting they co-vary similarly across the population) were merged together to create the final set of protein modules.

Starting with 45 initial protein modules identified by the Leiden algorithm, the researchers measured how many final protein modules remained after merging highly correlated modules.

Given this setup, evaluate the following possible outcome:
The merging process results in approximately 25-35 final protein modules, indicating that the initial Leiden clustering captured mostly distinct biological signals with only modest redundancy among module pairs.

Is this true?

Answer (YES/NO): NO